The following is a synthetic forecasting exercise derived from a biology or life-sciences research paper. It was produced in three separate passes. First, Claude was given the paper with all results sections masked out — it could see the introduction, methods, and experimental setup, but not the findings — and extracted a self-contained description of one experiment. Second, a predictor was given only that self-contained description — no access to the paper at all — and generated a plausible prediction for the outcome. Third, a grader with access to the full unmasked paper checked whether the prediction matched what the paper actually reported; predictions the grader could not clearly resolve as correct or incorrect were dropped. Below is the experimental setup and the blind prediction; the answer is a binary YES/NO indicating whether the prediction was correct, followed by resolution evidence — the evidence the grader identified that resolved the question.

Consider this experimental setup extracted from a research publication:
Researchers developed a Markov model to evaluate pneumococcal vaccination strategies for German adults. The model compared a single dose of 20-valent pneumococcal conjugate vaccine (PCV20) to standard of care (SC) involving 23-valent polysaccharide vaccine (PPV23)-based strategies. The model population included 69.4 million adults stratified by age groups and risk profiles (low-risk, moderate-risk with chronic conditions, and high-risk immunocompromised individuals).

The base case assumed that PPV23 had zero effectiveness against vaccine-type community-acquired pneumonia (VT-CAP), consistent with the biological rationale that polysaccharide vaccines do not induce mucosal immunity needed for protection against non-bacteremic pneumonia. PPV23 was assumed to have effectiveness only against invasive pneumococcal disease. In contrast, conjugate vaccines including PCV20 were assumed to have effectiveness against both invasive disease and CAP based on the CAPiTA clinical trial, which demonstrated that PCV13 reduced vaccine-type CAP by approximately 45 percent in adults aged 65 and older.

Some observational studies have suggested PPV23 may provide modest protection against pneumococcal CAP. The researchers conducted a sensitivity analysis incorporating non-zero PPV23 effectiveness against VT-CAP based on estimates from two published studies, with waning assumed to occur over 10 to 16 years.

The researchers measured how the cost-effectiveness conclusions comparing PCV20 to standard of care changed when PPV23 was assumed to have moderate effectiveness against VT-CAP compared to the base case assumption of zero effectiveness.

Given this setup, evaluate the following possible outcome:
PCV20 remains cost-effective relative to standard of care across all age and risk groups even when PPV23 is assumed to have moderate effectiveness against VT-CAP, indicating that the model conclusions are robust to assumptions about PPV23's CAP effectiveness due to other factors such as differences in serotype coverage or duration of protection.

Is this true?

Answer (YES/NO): YES